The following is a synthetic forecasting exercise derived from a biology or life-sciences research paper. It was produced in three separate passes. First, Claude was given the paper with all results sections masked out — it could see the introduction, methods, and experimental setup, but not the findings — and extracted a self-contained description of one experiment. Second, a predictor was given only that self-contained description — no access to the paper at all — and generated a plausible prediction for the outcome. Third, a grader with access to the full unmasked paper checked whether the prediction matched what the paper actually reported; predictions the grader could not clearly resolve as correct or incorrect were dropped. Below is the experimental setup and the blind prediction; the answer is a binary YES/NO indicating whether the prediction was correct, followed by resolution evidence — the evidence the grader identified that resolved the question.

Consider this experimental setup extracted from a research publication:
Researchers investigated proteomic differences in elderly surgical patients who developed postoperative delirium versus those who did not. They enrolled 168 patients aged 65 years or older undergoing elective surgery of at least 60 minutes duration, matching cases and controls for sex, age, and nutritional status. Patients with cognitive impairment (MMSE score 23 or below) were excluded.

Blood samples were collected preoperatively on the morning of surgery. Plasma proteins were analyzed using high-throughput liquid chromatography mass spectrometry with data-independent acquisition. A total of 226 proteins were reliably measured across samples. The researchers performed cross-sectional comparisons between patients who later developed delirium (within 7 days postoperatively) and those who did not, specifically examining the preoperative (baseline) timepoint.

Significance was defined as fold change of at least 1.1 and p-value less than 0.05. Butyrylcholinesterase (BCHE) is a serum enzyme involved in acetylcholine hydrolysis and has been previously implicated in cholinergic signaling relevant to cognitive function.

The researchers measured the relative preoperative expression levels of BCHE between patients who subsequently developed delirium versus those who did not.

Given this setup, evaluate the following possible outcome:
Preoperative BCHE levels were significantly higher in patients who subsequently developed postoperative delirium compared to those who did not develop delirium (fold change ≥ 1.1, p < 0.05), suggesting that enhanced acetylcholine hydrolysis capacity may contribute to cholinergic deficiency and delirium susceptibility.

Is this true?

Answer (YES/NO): NO